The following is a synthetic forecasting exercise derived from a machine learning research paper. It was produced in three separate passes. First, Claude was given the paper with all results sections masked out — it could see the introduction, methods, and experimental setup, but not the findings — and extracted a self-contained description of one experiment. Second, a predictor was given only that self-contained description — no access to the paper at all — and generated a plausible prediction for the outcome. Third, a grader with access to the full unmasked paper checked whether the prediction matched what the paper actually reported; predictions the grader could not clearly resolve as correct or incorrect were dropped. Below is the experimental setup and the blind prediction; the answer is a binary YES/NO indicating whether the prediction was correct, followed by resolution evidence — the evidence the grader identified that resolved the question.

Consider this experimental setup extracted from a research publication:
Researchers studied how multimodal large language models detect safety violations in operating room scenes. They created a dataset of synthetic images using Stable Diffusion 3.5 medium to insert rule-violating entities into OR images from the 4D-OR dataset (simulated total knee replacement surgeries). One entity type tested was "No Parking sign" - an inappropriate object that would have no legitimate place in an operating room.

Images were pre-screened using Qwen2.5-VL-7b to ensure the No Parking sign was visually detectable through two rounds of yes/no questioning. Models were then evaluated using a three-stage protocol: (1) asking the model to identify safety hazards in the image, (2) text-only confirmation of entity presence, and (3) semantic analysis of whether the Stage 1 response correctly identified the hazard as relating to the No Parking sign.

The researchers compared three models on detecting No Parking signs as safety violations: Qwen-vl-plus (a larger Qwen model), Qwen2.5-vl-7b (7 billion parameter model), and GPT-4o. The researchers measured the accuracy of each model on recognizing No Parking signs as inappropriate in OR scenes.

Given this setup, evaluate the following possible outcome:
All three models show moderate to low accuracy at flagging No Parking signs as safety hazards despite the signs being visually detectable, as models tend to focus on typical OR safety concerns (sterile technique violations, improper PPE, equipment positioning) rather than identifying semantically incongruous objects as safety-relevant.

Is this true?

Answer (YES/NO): YES